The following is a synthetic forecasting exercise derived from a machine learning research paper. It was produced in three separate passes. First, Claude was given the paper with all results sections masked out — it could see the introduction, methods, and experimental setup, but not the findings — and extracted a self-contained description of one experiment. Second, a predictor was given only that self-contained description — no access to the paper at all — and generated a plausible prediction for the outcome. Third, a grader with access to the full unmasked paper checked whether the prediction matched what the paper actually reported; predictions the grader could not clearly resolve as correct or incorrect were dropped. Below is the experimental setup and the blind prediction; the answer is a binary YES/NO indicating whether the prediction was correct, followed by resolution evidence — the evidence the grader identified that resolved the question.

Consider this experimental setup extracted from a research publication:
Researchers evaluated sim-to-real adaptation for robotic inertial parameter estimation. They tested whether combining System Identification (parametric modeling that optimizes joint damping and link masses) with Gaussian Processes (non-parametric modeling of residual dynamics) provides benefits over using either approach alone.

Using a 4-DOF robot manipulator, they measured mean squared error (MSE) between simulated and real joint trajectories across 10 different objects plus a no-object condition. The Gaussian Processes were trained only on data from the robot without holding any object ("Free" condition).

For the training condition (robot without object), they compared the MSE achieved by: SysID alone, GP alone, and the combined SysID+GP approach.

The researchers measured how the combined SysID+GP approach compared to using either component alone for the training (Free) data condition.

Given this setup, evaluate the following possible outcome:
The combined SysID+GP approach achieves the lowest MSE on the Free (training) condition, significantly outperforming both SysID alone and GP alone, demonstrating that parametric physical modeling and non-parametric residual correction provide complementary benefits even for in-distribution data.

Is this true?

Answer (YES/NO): NO